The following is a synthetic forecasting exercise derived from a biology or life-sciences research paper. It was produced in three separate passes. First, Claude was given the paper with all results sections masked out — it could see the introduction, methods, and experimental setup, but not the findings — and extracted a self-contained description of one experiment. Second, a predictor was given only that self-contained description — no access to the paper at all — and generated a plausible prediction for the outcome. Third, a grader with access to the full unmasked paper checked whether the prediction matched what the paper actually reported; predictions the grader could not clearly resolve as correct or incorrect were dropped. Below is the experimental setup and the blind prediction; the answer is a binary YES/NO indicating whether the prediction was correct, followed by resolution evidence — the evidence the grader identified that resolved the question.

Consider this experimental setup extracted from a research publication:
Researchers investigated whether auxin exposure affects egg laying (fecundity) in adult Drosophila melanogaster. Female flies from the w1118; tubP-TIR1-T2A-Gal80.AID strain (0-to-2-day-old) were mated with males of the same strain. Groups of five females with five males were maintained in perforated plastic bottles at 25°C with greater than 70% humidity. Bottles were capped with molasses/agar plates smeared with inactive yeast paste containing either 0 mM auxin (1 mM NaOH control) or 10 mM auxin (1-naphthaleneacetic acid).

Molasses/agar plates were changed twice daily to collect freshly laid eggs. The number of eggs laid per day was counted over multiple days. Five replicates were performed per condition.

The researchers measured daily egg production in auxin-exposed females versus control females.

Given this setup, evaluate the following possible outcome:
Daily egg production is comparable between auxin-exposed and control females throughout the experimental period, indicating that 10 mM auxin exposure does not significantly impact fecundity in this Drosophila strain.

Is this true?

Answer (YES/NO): YES